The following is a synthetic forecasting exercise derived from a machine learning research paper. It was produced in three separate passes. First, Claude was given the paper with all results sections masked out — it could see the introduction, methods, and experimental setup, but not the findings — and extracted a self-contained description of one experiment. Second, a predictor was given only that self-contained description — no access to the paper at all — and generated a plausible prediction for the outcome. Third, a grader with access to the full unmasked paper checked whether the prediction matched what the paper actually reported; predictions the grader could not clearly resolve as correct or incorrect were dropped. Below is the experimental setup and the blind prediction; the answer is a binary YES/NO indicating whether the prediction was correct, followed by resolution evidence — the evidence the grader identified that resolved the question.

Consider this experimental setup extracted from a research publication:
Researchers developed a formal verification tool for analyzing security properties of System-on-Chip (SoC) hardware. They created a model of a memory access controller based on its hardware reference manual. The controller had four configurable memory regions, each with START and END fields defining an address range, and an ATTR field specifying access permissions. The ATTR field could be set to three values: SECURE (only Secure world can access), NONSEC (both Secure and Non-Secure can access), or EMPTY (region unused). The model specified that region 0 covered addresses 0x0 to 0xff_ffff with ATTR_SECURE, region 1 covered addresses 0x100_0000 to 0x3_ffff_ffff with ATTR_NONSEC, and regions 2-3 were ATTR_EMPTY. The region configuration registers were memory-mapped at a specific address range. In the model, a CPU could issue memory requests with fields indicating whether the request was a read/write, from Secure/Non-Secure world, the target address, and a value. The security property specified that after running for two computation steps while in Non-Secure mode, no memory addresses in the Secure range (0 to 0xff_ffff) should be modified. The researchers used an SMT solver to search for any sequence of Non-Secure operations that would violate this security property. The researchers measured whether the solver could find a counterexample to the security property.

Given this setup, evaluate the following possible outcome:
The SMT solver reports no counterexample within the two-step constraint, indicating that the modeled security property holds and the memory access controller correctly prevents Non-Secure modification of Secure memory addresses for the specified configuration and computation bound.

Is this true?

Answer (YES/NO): NO